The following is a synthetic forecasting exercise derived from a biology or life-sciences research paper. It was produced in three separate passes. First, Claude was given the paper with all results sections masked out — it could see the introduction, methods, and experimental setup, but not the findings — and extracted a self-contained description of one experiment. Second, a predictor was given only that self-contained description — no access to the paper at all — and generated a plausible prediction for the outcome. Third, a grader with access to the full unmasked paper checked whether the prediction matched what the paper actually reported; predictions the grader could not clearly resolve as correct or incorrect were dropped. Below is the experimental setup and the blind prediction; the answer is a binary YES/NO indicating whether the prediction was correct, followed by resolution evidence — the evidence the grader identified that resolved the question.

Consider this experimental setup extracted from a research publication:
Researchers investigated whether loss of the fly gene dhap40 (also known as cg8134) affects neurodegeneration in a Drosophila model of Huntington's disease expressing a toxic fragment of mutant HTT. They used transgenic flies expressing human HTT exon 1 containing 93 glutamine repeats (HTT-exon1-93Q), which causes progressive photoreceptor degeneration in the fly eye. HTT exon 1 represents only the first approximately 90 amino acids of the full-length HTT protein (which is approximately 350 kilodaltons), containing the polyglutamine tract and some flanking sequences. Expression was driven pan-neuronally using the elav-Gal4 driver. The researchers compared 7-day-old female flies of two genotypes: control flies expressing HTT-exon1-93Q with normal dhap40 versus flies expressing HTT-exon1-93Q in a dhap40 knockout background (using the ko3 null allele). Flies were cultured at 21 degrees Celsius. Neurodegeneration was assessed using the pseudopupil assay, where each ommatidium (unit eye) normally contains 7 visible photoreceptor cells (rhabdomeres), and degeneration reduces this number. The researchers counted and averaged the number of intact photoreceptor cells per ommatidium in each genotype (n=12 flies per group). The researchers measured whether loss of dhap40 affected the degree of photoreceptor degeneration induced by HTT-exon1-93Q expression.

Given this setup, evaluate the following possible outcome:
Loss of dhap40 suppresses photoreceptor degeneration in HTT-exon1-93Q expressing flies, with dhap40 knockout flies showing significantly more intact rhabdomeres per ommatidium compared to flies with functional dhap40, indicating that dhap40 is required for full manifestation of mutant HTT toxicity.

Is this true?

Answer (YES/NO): NO